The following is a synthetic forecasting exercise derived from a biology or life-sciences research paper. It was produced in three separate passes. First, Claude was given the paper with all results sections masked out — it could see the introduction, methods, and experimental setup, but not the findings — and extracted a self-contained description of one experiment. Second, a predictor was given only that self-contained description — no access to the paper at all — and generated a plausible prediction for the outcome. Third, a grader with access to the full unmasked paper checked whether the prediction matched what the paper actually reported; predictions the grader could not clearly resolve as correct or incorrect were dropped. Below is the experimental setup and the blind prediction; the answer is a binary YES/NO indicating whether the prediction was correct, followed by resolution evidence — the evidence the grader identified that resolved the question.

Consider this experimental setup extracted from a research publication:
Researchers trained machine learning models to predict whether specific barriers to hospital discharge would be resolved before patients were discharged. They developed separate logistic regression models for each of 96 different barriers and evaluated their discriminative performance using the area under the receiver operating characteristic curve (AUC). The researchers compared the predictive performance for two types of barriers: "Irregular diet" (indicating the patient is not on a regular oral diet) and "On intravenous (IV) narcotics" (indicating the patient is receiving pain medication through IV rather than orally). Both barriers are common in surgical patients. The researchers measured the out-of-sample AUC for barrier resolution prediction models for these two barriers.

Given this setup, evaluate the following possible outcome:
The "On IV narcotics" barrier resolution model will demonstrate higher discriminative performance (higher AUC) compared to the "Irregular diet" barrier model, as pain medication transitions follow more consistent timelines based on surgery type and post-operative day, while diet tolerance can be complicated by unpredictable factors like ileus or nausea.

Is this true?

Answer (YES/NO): NO